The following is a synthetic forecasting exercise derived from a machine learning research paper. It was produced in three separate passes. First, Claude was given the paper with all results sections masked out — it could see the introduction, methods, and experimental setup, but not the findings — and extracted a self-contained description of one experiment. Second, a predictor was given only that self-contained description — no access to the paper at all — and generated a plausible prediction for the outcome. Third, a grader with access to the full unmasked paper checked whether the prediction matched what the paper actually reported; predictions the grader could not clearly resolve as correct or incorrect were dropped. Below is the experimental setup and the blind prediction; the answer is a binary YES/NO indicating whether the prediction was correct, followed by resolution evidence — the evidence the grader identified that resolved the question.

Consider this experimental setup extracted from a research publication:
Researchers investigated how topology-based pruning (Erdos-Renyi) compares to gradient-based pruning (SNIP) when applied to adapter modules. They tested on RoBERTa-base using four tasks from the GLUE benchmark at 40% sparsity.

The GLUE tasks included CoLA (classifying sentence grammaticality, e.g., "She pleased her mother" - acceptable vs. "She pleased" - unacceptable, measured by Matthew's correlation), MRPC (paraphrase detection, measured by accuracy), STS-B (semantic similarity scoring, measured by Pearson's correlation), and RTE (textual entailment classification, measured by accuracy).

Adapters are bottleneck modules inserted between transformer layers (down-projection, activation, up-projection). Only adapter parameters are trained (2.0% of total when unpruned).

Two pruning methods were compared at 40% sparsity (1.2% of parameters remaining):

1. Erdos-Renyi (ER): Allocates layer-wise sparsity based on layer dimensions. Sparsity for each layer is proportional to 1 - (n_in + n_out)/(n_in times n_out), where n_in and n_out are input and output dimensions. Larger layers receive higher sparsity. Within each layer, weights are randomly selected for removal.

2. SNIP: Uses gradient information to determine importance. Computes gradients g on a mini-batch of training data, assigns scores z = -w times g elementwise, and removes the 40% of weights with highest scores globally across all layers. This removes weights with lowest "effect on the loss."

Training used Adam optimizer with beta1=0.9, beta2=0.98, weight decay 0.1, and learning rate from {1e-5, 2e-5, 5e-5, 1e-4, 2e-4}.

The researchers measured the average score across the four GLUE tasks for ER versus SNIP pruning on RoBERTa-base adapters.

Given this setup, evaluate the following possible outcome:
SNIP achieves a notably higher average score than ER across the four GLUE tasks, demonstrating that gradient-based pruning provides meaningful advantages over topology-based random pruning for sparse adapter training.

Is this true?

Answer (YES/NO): YES